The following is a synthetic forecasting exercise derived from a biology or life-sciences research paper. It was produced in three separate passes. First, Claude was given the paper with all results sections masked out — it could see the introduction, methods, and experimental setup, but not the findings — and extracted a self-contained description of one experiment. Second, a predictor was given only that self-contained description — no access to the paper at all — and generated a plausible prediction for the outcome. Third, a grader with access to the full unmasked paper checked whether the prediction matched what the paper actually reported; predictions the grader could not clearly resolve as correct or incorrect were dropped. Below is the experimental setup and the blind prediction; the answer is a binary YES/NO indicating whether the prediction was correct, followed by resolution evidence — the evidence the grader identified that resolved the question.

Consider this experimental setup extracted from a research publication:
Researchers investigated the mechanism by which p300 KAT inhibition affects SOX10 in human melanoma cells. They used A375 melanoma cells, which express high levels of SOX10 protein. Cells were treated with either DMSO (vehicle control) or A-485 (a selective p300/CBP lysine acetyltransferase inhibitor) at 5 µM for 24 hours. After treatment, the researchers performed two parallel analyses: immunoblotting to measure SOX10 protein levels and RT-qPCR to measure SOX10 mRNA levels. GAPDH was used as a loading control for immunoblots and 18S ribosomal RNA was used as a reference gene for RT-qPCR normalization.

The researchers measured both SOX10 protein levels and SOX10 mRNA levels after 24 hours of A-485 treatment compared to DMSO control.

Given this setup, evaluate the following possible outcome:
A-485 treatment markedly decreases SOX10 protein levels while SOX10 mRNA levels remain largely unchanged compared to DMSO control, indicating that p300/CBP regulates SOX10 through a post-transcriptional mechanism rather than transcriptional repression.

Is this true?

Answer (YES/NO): YES